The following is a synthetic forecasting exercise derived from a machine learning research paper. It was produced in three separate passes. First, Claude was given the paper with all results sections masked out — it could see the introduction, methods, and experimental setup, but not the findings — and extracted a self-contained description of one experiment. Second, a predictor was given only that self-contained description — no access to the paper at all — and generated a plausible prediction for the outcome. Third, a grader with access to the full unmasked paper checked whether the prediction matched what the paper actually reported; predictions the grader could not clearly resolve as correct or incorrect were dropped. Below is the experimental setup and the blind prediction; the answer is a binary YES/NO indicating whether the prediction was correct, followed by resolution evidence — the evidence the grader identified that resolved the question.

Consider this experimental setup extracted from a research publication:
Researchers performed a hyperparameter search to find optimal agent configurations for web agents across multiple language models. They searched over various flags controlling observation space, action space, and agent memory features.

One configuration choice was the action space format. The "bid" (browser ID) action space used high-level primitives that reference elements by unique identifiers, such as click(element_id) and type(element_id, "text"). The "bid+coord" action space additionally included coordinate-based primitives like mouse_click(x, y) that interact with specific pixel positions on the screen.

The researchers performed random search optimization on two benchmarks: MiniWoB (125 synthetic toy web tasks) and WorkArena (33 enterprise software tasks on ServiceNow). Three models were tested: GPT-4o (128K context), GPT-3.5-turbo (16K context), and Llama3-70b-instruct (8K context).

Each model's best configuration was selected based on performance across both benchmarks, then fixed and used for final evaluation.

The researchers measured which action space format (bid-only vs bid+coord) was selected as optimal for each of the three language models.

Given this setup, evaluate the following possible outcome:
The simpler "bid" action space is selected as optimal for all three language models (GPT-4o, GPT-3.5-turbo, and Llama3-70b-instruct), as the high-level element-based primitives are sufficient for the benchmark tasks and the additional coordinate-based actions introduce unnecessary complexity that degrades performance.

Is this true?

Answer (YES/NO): YES